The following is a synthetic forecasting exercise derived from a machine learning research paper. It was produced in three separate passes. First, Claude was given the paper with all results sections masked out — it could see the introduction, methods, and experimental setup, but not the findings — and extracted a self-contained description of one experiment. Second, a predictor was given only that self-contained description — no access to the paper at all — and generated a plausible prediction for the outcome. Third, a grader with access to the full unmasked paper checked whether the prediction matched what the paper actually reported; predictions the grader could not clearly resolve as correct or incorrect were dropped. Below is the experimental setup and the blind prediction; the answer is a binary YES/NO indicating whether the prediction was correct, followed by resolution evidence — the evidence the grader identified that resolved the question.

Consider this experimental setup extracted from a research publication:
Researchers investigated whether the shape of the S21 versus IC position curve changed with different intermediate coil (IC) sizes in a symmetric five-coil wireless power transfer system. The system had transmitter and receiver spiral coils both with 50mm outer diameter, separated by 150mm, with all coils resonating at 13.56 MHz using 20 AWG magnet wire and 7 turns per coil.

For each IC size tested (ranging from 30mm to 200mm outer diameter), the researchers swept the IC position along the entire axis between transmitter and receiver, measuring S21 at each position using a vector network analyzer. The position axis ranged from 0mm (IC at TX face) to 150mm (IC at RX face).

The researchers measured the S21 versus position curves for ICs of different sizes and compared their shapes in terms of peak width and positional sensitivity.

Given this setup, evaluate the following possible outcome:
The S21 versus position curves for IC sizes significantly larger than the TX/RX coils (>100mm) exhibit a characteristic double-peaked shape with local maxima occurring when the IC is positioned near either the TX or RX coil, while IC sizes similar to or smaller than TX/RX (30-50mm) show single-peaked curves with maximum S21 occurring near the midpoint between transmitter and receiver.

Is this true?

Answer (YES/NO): NO